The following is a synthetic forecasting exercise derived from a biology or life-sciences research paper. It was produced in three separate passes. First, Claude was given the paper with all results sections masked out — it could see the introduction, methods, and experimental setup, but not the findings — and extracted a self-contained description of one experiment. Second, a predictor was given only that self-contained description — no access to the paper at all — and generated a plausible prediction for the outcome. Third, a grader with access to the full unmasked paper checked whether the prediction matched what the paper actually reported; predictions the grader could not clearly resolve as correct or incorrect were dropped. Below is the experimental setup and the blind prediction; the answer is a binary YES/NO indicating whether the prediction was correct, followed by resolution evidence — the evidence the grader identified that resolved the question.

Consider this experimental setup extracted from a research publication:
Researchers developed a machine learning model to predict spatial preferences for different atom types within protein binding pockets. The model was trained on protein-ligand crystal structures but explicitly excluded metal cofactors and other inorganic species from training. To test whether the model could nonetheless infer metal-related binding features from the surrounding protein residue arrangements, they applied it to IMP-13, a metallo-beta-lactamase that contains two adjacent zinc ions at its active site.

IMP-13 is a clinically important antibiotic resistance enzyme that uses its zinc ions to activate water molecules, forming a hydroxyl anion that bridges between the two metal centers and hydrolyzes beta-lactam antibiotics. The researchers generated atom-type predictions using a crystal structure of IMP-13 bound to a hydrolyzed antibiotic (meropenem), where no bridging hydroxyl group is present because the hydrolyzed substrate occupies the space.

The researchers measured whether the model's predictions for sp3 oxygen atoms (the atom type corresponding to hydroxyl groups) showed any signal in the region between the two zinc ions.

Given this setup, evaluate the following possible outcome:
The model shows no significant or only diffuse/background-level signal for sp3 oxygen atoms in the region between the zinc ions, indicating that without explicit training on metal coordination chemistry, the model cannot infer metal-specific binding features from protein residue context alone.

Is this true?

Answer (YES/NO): NO